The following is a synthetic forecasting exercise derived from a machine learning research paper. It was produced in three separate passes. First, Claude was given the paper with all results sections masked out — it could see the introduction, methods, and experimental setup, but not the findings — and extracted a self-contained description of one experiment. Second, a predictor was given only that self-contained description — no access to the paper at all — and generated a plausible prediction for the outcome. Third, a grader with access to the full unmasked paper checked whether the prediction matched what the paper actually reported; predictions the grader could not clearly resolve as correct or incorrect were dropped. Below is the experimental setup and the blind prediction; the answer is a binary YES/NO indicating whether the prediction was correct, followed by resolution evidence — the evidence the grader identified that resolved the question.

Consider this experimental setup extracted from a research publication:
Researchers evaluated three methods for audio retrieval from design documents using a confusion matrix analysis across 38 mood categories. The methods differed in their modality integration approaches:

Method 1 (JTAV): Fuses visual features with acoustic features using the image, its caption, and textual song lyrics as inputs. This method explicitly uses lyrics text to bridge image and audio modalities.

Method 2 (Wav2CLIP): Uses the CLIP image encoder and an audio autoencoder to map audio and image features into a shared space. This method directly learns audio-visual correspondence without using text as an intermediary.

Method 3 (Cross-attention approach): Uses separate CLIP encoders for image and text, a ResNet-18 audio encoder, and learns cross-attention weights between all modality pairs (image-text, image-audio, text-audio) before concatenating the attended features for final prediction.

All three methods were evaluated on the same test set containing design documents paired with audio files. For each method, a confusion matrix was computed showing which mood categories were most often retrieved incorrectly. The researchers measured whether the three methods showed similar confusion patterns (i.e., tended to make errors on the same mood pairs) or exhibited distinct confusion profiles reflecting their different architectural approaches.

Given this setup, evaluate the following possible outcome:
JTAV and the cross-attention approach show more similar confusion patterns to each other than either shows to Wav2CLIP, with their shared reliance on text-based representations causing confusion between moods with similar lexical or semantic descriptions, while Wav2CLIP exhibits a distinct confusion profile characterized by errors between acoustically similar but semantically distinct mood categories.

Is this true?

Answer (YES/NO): NO